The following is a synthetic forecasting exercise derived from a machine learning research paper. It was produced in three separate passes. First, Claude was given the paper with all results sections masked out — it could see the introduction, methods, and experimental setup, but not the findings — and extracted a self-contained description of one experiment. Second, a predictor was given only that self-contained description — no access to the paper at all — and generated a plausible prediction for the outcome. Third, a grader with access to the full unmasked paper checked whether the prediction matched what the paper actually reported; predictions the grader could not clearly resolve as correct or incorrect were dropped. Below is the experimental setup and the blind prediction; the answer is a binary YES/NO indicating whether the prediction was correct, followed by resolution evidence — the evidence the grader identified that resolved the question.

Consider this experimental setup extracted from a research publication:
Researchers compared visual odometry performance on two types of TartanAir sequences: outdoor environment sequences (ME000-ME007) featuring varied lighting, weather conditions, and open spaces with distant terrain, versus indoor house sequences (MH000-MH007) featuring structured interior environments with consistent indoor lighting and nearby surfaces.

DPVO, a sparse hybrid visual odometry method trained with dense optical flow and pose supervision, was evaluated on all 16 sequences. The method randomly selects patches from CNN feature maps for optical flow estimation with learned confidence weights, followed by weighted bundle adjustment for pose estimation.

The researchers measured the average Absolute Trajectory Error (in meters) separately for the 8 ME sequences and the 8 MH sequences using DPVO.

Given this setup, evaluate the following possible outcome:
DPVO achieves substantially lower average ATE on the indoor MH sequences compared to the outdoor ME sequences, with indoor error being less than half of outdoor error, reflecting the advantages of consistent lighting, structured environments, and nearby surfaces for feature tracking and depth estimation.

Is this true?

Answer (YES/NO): NO